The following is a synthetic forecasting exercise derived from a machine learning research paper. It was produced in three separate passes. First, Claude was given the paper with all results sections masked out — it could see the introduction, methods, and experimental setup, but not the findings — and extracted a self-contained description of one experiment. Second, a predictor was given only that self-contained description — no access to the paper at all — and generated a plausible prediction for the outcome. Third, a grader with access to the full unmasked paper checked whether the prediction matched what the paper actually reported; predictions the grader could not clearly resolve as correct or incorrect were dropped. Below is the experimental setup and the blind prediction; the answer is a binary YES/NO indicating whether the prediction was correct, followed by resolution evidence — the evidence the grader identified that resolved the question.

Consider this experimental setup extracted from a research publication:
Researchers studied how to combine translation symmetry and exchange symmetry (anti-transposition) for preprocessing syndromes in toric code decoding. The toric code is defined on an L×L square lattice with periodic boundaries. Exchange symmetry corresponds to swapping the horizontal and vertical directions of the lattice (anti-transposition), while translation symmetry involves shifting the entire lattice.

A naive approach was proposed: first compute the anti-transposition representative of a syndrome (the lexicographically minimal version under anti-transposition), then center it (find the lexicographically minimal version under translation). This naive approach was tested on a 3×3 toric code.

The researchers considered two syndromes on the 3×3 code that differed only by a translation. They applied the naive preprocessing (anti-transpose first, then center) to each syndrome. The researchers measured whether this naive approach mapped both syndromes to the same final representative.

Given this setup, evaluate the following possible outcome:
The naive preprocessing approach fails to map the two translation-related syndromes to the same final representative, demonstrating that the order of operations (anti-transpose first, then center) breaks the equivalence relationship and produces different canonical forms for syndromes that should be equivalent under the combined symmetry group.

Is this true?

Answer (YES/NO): YES